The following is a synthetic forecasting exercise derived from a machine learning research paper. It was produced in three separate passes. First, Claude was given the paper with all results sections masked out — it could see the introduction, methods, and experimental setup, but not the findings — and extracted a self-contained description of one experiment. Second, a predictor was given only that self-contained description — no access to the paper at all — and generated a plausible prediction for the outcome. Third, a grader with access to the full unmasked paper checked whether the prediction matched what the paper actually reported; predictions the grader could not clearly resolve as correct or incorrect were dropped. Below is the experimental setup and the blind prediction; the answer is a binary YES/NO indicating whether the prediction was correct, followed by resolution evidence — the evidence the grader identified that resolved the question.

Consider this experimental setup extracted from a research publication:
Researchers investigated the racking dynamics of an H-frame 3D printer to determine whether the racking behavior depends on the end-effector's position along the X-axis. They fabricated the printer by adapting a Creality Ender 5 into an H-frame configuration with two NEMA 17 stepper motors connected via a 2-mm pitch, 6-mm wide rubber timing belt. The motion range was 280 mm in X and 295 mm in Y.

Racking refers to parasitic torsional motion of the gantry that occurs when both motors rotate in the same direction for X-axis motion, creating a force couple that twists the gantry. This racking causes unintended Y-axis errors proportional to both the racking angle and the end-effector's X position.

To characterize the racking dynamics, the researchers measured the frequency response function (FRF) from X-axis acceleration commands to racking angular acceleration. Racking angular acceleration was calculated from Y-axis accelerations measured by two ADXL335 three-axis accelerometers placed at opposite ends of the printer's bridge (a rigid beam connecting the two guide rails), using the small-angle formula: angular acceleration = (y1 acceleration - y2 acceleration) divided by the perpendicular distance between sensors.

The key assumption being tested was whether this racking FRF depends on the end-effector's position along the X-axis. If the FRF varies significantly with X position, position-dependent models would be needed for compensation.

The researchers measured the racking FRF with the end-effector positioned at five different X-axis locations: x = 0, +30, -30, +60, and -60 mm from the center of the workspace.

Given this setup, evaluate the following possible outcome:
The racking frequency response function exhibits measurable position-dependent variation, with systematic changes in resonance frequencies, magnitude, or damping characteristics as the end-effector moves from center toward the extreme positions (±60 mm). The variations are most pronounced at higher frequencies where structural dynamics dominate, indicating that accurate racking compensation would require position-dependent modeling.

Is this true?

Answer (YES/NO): NO